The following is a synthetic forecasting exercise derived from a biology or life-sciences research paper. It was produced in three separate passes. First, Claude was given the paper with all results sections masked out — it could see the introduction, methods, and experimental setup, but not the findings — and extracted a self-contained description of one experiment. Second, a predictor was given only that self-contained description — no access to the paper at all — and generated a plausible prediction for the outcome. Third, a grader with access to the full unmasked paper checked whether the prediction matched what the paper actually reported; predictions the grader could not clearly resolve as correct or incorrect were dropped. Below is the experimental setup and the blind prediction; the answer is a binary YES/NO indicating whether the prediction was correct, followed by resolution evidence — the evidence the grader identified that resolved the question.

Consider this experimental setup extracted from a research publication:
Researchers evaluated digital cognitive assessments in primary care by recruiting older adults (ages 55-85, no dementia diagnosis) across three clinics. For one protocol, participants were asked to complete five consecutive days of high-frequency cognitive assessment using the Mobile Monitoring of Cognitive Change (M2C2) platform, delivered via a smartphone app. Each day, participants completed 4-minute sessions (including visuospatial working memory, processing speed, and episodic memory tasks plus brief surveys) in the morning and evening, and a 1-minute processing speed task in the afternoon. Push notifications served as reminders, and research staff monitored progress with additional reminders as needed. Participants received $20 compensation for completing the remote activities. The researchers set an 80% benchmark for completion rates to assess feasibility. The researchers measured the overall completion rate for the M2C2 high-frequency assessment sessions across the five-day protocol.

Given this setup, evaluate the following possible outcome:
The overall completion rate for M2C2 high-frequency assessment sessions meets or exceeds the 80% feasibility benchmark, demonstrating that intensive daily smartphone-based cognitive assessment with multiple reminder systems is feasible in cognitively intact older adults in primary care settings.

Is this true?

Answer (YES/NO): NO